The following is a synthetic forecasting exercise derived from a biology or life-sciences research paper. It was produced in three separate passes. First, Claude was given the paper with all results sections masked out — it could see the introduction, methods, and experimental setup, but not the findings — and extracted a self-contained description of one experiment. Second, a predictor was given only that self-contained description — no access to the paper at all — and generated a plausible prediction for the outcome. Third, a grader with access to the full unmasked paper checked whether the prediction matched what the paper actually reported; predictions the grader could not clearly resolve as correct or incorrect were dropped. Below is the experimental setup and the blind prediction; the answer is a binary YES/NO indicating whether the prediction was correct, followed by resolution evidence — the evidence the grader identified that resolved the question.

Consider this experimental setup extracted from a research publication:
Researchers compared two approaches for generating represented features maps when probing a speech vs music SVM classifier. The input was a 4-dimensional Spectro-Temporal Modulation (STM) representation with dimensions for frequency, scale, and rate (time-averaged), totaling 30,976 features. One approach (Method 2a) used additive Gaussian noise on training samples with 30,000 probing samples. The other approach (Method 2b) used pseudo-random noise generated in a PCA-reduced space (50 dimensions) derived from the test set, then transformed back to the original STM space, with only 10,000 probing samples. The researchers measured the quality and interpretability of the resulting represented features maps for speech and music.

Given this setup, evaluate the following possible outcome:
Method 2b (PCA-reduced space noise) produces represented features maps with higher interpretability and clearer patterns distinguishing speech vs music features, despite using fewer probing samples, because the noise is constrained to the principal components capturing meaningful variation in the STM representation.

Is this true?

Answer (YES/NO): YES